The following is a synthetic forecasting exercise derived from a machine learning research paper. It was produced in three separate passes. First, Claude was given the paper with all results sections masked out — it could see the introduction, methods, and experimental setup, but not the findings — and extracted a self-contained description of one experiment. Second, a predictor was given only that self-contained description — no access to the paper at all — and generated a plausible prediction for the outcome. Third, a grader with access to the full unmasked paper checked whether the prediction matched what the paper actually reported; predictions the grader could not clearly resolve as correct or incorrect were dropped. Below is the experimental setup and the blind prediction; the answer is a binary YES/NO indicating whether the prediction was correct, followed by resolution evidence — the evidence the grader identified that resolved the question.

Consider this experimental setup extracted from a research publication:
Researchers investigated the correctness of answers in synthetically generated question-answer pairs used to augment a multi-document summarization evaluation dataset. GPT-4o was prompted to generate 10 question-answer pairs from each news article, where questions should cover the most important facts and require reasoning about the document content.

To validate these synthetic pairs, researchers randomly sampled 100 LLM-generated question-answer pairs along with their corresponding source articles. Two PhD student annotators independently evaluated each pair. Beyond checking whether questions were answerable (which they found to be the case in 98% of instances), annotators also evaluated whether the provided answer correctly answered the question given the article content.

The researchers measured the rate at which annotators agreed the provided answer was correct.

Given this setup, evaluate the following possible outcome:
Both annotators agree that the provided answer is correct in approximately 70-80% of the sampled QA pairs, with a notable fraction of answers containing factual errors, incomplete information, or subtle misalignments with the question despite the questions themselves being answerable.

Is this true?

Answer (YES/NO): NO